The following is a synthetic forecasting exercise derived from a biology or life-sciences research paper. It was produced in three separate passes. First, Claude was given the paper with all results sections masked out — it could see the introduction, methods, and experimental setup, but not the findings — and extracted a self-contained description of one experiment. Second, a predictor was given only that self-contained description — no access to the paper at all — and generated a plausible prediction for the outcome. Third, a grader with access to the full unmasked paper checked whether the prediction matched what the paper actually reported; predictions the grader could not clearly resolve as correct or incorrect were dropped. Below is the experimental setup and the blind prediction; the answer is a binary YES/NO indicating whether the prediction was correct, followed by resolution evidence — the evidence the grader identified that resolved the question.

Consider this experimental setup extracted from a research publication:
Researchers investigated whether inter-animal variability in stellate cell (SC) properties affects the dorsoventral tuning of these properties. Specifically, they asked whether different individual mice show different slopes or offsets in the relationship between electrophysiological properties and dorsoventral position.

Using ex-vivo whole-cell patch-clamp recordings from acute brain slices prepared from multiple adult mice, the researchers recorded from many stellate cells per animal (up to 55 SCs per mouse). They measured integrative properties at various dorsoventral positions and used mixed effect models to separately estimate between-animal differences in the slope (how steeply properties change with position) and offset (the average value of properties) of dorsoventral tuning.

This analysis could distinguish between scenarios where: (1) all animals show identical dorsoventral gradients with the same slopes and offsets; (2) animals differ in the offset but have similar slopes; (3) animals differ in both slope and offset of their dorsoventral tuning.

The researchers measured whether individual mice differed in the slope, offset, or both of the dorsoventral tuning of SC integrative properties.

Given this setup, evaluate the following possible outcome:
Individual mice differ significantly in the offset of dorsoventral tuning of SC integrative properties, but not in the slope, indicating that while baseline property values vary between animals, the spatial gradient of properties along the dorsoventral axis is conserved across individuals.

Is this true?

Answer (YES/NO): NO